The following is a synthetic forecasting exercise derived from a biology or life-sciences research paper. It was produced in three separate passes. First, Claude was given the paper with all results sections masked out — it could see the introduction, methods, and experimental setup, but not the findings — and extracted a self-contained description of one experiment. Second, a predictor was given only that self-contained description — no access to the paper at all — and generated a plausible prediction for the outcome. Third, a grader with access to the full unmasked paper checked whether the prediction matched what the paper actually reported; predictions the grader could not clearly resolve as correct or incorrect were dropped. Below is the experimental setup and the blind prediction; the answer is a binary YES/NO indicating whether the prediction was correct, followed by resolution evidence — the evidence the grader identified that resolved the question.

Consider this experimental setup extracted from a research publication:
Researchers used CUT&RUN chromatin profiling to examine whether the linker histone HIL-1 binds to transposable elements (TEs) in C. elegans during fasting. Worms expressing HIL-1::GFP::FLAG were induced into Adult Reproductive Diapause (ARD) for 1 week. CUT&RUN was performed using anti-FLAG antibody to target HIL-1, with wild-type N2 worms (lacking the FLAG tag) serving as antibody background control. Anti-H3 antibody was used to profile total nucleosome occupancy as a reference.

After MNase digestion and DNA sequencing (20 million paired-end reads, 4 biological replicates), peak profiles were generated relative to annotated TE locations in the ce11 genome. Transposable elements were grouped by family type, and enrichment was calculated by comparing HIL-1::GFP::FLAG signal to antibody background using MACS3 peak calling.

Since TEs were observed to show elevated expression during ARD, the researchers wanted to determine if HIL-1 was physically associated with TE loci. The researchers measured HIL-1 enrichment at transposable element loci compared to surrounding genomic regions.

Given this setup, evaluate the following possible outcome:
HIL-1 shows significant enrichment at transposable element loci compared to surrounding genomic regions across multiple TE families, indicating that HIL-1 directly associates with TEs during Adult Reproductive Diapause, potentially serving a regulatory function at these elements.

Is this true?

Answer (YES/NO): YES